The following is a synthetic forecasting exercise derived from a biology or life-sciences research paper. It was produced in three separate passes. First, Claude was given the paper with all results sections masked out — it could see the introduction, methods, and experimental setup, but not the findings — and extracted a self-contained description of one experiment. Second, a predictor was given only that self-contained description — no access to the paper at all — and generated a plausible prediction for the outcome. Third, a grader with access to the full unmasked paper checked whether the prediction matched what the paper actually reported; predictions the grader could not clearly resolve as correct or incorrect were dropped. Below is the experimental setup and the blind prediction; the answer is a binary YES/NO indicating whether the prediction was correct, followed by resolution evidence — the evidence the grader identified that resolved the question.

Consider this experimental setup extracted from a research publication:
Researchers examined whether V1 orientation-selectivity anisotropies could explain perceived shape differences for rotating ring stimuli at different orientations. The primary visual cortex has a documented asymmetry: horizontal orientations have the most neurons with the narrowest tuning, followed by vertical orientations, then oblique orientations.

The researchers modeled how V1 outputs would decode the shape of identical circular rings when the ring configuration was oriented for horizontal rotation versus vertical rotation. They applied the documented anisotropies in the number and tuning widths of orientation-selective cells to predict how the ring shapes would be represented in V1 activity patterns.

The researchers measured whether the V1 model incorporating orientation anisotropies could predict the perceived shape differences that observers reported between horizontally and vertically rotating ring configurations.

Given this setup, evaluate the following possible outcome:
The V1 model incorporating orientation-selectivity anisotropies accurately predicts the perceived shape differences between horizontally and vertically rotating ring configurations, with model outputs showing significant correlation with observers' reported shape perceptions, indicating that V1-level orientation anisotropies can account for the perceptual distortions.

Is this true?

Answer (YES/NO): NO